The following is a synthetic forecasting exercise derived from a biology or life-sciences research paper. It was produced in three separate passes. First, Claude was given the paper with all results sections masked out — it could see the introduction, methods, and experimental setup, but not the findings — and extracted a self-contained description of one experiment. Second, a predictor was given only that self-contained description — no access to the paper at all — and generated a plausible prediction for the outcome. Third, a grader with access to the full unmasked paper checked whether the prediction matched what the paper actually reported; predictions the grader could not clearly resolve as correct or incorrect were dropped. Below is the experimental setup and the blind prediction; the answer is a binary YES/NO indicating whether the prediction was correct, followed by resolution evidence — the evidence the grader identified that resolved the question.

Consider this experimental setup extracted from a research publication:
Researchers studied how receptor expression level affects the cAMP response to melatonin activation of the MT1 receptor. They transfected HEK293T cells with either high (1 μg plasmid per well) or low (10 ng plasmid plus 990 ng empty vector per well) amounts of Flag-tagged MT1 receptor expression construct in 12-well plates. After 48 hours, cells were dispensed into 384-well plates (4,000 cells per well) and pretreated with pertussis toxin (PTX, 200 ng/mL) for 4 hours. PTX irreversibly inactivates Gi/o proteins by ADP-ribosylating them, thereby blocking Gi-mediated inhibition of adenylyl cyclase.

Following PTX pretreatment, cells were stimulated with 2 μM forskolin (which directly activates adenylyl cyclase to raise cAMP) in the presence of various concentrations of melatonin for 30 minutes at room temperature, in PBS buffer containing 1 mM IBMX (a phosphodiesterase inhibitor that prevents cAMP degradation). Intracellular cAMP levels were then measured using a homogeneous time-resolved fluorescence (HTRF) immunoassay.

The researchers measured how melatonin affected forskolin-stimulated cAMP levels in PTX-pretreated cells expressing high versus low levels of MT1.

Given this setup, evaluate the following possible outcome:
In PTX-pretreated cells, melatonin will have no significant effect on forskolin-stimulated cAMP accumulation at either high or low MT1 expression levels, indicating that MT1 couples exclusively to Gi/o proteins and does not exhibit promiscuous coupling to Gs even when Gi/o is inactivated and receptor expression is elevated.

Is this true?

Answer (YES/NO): NO